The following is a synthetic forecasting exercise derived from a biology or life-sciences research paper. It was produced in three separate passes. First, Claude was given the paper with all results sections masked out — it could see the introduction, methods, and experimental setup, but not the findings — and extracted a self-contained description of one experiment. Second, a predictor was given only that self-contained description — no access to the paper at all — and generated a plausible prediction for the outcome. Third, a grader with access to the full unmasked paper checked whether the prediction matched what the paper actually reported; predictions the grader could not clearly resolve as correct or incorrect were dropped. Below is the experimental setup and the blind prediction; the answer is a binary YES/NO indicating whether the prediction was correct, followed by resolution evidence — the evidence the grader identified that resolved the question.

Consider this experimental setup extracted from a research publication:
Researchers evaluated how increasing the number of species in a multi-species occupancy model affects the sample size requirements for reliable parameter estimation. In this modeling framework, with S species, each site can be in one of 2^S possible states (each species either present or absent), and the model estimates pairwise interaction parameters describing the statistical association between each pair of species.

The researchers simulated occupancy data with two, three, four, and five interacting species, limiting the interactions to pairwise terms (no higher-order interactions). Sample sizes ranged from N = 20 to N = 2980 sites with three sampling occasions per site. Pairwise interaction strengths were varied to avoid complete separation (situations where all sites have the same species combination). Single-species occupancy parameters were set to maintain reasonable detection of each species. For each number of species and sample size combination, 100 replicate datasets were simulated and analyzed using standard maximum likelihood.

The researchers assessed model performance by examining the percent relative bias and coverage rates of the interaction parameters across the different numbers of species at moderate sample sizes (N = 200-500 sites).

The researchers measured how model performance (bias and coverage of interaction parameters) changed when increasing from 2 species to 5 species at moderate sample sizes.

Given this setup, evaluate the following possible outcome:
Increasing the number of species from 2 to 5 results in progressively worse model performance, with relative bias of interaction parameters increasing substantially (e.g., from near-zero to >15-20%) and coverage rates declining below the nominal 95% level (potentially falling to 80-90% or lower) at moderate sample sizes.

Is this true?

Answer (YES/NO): NO